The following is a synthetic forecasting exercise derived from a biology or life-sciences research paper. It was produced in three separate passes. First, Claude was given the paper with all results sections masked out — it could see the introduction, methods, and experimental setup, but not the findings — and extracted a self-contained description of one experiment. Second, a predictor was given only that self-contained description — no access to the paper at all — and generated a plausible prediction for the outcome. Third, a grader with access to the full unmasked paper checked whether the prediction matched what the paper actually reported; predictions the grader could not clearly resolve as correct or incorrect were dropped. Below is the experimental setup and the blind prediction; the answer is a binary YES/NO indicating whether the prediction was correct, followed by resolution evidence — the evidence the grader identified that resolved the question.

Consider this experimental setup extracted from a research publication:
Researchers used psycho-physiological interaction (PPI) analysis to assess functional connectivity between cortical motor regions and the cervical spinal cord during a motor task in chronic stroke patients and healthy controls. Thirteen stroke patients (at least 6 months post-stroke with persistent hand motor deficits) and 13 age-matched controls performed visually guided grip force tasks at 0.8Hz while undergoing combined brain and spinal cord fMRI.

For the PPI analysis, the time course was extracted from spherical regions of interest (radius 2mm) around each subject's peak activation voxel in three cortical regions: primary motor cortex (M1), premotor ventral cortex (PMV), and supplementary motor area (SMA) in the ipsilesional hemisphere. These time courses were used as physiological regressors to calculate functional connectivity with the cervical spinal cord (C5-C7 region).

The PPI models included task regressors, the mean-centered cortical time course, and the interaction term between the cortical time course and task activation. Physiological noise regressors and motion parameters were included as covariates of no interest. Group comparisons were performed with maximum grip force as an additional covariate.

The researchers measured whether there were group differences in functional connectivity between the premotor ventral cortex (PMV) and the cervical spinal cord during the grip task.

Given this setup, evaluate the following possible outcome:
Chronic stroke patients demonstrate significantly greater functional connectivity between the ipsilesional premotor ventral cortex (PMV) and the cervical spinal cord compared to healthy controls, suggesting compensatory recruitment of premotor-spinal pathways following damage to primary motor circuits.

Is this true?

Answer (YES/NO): YES